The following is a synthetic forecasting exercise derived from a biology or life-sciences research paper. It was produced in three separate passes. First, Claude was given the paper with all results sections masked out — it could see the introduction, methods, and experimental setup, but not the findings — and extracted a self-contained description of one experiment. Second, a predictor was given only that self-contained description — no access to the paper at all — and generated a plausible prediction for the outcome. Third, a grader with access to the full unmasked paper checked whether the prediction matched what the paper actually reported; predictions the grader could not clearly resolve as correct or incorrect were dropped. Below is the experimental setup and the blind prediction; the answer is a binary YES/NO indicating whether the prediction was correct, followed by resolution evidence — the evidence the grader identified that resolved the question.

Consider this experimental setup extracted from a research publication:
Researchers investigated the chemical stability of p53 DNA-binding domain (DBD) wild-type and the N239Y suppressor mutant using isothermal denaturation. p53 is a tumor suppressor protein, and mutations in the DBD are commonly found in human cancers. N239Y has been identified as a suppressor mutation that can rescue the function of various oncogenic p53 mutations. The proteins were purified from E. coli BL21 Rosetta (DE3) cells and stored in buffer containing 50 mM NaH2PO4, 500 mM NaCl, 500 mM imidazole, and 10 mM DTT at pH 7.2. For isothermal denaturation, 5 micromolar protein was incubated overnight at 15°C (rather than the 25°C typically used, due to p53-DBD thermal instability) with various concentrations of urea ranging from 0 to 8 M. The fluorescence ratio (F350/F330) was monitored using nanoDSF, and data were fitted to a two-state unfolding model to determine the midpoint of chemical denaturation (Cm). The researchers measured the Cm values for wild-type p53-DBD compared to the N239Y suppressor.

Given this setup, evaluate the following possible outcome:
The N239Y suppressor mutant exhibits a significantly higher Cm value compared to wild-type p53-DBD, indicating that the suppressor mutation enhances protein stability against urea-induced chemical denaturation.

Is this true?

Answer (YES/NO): NO